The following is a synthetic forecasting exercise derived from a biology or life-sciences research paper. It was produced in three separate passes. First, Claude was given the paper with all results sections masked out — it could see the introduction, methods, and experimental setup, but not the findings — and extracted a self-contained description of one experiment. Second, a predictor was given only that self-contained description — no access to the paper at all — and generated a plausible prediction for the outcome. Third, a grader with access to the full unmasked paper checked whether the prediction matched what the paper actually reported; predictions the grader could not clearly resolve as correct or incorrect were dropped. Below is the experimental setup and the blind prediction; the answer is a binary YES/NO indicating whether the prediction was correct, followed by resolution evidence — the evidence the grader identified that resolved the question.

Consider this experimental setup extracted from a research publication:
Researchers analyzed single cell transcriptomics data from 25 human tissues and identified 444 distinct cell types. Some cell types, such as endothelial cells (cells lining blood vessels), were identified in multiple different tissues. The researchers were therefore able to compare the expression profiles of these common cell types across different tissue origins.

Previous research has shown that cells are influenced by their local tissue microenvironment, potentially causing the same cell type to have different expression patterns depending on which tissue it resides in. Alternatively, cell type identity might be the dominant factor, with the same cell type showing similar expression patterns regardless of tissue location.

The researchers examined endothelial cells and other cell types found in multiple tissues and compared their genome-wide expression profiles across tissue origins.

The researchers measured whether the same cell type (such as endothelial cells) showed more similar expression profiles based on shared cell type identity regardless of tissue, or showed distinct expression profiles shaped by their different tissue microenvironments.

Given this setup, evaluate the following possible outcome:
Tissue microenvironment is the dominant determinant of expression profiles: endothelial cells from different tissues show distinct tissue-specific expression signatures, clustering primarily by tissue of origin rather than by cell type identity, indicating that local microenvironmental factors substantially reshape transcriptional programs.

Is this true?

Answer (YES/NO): NO